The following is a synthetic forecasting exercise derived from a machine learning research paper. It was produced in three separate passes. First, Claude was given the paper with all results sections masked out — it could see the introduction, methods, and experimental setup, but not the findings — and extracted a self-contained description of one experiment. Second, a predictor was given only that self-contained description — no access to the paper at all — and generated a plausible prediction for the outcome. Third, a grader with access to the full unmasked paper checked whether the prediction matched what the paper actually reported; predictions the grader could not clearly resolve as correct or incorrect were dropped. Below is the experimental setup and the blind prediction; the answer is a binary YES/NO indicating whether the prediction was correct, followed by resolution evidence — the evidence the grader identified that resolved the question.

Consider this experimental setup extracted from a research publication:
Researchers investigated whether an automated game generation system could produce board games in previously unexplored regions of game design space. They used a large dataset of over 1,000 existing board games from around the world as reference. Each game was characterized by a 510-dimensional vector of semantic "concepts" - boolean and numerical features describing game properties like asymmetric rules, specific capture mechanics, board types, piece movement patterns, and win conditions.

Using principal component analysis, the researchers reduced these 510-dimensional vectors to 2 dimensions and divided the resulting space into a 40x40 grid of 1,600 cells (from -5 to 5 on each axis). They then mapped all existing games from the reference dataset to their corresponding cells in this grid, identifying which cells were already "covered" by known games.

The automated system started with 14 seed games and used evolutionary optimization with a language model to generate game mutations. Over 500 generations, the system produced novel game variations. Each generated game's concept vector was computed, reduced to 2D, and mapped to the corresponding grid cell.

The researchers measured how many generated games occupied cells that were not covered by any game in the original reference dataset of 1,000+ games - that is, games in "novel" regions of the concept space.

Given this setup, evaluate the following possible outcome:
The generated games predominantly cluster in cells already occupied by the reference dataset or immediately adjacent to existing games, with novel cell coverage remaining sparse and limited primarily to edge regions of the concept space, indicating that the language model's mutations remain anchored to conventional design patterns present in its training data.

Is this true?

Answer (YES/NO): NO